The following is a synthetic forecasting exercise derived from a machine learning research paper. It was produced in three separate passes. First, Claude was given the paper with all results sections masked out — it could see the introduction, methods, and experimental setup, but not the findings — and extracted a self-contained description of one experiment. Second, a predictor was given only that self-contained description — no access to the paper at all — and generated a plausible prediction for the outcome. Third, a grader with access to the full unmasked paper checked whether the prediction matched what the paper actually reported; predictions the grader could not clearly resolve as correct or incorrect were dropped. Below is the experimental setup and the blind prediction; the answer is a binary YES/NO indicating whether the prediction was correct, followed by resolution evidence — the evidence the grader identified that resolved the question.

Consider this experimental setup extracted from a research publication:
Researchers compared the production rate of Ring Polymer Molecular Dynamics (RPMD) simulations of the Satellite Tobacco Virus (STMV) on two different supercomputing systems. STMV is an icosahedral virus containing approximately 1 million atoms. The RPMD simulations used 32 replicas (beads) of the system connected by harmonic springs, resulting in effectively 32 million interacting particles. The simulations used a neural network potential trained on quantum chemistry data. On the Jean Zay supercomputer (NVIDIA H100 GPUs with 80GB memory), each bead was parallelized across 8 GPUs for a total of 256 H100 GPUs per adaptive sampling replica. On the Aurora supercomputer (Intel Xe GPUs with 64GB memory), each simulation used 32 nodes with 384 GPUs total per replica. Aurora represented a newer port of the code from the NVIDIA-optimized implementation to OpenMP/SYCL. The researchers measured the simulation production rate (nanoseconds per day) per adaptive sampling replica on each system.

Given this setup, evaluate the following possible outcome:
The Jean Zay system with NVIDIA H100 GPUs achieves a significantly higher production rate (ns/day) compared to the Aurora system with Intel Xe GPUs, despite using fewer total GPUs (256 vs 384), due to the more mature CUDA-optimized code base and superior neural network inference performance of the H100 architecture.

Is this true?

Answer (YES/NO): YES